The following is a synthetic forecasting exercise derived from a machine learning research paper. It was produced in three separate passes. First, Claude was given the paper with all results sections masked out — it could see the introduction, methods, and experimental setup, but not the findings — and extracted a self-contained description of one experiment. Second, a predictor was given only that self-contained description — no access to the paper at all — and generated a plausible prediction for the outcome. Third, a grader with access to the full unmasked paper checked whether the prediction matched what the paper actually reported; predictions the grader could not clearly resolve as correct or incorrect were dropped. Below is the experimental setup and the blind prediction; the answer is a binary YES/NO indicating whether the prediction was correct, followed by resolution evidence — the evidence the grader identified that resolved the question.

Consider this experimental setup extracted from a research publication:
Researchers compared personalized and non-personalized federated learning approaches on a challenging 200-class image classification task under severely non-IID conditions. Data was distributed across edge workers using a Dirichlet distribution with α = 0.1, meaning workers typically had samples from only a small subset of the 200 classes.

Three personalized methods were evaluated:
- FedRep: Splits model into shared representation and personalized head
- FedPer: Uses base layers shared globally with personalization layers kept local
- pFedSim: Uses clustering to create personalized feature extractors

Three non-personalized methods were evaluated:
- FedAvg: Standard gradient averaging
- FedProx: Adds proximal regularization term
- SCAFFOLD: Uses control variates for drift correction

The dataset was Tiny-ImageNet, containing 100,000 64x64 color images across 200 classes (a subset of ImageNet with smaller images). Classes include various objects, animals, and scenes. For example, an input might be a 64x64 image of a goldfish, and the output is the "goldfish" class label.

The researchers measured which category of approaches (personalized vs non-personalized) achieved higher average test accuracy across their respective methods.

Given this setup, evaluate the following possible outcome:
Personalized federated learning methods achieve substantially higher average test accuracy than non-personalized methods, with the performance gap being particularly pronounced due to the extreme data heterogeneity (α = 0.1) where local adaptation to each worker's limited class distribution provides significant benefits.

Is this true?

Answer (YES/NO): NO